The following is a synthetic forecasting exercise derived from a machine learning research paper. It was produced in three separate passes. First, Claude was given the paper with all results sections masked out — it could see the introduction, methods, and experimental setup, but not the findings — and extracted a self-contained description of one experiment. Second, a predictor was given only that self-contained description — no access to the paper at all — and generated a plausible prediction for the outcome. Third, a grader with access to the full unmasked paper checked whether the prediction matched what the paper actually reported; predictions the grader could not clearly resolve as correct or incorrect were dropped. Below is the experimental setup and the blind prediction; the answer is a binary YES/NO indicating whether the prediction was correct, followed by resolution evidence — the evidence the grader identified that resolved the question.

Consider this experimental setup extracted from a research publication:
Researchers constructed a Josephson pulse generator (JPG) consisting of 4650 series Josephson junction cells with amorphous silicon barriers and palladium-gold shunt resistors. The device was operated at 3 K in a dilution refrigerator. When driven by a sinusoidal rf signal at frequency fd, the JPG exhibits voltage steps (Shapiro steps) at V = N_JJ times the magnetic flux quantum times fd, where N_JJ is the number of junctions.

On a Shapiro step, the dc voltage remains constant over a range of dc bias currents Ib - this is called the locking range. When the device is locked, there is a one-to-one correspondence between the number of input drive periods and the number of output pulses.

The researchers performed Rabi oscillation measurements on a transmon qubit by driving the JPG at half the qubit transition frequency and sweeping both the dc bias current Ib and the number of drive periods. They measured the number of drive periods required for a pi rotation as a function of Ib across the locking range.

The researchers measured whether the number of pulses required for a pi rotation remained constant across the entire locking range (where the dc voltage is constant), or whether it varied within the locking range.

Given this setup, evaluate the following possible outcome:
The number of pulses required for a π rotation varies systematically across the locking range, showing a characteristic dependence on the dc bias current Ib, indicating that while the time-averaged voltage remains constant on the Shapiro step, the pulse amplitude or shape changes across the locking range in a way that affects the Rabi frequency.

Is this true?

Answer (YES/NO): YES